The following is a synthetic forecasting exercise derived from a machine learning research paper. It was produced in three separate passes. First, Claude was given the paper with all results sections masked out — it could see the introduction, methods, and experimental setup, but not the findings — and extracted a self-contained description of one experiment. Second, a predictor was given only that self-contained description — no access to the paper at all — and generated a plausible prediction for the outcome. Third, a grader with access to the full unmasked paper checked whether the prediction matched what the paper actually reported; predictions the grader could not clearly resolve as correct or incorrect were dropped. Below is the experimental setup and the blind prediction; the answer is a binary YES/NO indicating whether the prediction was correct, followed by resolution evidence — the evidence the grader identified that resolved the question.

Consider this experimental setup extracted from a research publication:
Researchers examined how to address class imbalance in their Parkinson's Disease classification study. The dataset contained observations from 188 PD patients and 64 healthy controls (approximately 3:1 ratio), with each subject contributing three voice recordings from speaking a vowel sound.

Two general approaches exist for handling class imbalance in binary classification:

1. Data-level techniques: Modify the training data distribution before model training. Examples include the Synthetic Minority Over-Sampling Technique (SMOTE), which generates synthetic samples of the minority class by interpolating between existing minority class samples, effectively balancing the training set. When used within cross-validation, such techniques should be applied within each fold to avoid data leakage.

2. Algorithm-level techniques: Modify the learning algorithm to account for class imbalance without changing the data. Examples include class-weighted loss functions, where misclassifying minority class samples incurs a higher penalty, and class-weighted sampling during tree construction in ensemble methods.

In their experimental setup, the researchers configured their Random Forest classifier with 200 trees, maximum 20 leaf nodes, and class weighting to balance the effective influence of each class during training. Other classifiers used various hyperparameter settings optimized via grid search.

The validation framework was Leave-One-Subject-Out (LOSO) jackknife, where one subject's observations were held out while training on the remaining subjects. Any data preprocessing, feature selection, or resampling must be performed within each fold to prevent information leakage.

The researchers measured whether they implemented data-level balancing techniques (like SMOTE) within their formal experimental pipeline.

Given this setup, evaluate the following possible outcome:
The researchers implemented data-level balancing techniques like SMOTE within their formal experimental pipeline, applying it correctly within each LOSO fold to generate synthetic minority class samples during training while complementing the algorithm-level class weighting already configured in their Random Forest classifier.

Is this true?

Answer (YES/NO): NO